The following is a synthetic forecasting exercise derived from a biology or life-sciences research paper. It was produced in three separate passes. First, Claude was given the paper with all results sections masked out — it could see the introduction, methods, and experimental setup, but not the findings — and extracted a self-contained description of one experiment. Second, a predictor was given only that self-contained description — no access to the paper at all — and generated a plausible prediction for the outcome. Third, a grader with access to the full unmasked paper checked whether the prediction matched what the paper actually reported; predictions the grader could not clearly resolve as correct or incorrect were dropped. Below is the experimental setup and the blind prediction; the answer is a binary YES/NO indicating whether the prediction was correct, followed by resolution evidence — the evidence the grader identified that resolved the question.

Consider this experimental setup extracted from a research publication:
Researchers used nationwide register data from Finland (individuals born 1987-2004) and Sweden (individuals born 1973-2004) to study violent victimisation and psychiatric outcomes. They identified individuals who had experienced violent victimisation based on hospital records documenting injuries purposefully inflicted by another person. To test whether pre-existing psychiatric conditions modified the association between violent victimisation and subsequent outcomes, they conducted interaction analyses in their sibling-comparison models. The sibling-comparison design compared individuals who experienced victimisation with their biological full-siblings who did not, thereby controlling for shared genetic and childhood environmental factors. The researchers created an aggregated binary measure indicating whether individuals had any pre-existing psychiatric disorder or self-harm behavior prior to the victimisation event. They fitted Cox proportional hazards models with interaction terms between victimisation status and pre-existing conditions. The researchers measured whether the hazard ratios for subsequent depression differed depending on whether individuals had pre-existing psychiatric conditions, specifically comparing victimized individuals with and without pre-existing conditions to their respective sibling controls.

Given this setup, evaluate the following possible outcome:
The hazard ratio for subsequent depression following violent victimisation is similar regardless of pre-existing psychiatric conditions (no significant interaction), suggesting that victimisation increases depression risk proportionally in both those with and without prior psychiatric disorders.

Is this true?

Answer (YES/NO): NO